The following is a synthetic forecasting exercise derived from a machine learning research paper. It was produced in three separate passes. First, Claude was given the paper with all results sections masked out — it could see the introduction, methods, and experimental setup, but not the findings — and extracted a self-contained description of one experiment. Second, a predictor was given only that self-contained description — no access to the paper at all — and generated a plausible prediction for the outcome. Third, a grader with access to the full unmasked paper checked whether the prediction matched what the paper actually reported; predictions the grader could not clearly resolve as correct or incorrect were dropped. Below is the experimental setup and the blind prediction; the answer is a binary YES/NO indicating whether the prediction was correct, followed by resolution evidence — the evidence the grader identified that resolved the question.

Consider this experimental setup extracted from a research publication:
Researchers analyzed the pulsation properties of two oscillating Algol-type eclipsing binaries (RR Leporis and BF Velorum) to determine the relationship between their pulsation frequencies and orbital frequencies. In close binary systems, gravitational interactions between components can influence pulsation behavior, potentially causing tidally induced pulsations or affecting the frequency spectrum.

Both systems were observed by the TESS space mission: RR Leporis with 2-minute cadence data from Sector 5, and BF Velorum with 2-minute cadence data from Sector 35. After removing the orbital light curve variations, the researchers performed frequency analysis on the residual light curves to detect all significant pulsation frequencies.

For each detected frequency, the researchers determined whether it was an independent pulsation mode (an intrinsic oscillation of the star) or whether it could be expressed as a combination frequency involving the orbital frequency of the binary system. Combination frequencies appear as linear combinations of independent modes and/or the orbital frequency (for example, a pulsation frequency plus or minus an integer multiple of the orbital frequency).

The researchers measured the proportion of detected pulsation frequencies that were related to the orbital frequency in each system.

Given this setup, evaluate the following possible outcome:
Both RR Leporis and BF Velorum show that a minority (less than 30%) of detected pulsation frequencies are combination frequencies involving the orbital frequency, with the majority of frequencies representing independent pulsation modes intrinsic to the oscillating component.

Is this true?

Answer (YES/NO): NO